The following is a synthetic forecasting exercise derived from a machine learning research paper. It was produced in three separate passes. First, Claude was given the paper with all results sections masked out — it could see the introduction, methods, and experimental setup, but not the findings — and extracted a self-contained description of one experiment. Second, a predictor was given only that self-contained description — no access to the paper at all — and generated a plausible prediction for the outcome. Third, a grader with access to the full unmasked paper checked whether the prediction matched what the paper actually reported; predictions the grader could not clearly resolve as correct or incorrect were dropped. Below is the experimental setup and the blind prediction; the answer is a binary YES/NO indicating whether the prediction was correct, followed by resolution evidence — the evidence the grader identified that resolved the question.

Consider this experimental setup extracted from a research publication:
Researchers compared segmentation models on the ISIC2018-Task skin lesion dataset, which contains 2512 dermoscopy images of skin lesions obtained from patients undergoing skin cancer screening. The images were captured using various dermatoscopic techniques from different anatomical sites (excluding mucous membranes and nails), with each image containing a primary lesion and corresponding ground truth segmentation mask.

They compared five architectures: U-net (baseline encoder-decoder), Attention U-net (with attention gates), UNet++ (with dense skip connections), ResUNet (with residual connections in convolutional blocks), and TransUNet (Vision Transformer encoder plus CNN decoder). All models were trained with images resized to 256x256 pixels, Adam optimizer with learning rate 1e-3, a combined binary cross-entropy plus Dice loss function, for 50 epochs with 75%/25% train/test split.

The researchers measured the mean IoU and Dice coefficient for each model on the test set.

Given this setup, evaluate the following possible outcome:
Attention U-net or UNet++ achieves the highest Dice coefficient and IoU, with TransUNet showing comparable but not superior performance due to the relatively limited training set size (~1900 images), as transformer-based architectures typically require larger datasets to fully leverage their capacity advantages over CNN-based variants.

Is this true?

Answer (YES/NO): NO